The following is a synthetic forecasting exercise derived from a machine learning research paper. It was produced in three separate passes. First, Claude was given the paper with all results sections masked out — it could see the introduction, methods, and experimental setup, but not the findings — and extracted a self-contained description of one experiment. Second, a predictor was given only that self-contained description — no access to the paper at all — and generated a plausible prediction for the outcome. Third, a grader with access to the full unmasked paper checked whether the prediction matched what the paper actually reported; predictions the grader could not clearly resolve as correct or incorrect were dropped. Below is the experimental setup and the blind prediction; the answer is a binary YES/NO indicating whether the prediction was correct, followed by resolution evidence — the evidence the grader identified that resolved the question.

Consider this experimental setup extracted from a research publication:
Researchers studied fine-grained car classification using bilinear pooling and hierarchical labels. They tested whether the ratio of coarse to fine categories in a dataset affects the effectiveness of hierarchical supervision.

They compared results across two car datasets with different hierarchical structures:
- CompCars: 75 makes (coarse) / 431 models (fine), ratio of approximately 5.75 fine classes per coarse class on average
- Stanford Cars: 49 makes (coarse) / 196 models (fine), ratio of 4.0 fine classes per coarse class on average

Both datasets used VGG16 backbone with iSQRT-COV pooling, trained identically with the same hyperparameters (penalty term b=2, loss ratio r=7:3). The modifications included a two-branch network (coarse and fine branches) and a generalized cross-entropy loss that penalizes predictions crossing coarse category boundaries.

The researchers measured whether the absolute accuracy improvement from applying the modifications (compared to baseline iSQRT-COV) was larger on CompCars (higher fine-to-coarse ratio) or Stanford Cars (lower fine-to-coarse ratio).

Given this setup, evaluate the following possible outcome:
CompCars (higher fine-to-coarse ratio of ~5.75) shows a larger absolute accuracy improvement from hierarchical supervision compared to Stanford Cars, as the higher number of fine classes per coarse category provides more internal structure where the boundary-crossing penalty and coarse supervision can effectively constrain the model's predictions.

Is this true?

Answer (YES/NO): NO